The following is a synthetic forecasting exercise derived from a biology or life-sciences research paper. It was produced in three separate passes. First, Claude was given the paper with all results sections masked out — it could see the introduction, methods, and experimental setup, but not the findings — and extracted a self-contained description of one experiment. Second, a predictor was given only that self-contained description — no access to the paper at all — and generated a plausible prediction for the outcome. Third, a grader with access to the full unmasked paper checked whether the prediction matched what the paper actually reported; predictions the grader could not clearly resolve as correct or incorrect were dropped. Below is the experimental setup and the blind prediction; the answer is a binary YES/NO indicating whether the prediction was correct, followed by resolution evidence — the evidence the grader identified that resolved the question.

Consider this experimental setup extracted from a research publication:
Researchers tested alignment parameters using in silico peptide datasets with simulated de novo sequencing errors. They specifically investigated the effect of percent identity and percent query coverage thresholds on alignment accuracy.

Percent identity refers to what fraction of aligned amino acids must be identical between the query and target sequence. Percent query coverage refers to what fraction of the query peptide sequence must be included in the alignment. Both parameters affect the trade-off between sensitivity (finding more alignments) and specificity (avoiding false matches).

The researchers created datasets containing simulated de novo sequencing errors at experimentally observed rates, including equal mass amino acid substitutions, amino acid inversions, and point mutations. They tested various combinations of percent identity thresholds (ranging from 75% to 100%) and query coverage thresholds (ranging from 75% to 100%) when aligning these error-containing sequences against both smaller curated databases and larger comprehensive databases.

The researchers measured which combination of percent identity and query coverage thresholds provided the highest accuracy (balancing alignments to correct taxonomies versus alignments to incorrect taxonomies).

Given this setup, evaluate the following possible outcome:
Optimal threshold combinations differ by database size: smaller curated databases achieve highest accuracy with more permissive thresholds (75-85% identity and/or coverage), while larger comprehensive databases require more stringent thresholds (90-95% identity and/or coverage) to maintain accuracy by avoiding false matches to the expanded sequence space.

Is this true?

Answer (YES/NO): NO